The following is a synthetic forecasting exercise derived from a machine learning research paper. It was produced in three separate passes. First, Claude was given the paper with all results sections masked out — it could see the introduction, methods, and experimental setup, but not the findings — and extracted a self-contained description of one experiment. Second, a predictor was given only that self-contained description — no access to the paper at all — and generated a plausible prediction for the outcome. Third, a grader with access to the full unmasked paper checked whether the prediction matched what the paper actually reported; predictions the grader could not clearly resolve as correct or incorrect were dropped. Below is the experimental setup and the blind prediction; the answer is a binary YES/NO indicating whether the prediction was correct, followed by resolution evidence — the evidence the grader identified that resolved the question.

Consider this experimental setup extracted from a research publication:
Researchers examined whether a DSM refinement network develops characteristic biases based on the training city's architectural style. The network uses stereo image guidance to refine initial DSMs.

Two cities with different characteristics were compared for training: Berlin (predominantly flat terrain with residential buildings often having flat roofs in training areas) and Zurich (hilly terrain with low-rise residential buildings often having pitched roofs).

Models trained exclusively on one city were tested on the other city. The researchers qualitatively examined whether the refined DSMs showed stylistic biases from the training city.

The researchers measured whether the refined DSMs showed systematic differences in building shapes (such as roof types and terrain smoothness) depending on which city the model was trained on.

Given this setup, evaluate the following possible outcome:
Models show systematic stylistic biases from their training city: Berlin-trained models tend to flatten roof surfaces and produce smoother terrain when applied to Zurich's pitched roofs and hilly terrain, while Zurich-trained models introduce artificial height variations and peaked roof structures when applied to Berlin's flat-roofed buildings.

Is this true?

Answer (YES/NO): NO